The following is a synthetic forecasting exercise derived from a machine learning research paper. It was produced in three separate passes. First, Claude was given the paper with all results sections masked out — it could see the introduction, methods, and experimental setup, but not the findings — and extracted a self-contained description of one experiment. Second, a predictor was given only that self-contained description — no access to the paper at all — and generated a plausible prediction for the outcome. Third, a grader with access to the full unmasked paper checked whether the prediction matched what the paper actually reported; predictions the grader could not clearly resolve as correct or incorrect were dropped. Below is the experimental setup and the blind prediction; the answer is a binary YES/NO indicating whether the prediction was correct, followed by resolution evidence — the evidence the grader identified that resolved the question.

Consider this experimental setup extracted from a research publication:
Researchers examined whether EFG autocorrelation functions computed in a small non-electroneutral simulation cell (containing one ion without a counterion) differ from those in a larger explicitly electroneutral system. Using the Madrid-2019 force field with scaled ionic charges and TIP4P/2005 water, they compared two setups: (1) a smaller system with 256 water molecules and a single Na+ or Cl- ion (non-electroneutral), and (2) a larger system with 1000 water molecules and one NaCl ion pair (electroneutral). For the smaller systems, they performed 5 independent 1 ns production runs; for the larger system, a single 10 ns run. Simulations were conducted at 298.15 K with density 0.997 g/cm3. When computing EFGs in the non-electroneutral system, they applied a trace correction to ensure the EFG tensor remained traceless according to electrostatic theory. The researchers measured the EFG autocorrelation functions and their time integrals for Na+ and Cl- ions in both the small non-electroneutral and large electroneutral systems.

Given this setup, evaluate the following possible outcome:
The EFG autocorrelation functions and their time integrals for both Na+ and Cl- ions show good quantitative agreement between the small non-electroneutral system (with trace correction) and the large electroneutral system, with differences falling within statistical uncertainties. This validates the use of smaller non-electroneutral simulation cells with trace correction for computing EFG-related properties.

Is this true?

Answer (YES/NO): YES